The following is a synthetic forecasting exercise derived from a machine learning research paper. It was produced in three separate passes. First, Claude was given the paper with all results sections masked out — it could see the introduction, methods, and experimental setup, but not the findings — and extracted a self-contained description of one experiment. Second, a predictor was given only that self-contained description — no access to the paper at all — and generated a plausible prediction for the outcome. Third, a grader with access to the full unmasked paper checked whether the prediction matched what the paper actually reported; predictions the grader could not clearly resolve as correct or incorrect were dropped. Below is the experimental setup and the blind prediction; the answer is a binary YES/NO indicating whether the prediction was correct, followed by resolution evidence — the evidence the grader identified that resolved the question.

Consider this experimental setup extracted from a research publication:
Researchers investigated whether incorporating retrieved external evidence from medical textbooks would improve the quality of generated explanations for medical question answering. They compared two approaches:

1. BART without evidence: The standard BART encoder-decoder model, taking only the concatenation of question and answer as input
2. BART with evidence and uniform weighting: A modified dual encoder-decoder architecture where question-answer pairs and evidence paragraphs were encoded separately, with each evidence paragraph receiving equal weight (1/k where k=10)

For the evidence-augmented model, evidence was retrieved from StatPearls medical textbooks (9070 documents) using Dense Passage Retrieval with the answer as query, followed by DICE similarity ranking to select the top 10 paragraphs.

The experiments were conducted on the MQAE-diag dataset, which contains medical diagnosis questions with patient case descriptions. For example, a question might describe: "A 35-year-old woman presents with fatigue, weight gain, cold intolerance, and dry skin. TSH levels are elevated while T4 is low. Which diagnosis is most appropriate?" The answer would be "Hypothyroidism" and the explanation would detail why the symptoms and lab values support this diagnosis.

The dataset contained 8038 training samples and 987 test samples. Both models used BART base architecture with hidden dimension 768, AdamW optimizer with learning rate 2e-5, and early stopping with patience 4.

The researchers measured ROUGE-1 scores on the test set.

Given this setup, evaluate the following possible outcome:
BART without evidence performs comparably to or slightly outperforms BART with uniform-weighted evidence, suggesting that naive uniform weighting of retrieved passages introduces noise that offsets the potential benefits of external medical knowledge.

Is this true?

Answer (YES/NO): NO